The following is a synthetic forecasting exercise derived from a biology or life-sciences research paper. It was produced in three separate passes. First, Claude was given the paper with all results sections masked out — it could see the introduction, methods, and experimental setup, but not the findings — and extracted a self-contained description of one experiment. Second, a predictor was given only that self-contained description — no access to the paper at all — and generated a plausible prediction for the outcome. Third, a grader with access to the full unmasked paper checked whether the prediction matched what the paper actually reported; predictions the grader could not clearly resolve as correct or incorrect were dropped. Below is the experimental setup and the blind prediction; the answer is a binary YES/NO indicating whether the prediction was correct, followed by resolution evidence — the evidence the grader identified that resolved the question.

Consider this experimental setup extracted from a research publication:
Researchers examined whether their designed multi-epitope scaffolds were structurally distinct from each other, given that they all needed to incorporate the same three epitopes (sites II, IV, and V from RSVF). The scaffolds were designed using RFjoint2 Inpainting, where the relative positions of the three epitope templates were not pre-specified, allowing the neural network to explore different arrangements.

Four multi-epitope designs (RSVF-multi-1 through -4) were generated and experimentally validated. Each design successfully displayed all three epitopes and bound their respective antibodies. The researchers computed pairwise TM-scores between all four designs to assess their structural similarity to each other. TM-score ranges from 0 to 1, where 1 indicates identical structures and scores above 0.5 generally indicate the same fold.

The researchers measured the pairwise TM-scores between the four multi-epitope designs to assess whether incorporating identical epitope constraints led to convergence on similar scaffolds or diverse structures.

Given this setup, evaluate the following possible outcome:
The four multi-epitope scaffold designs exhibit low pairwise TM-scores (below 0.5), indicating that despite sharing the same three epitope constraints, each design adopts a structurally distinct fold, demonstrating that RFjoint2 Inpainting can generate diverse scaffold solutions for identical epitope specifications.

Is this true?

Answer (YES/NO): NO